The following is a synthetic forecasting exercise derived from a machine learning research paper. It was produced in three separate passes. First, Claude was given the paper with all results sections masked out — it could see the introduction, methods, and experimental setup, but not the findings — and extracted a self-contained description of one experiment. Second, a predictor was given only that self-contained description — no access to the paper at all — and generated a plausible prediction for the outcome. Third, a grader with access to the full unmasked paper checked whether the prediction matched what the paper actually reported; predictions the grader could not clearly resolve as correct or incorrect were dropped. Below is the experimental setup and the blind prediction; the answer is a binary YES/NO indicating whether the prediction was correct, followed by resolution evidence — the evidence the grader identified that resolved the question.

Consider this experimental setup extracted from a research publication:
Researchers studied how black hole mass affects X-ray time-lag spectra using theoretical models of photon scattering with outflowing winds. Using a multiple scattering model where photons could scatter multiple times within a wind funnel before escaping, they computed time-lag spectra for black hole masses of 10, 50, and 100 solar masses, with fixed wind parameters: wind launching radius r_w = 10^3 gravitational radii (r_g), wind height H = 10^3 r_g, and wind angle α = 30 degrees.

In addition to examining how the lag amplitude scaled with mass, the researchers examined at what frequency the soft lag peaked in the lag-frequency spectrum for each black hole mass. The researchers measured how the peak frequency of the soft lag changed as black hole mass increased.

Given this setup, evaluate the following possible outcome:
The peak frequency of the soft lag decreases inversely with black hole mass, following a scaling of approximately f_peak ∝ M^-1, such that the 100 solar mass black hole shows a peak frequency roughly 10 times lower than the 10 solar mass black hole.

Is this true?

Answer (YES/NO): YES